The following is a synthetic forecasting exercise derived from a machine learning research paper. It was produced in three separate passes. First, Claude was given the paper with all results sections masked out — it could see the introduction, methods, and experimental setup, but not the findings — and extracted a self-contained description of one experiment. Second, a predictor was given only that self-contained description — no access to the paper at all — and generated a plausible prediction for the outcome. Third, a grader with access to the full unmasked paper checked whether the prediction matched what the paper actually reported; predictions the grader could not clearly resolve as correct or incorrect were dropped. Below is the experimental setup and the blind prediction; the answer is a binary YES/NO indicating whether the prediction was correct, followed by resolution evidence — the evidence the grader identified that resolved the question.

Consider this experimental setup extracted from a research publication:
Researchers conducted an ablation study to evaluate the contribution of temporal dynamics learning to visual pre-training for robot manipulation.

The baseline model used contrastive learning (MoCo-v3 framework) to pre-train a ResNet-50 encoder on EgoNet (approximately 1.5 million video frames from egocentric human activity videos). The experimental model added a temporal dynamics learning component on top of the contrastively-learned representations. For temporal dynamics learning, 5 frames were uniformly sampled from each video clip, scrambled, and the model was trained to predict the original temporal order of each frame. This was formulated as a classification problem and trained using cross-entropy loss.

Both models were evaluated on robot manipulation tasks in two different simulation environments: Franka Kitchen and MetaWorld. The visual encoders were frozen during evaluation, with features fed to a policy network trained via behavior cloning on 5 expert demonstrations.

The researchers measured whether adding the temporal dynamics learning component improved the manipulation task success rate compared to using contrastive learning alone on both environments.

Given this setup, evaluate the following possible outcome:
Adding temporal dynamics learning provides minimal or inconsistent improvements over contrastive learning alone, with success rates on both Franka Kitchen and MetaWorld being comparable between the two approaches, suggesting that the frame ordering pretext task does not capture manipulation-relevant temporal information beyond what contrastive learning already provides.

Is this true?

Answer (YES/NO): NO